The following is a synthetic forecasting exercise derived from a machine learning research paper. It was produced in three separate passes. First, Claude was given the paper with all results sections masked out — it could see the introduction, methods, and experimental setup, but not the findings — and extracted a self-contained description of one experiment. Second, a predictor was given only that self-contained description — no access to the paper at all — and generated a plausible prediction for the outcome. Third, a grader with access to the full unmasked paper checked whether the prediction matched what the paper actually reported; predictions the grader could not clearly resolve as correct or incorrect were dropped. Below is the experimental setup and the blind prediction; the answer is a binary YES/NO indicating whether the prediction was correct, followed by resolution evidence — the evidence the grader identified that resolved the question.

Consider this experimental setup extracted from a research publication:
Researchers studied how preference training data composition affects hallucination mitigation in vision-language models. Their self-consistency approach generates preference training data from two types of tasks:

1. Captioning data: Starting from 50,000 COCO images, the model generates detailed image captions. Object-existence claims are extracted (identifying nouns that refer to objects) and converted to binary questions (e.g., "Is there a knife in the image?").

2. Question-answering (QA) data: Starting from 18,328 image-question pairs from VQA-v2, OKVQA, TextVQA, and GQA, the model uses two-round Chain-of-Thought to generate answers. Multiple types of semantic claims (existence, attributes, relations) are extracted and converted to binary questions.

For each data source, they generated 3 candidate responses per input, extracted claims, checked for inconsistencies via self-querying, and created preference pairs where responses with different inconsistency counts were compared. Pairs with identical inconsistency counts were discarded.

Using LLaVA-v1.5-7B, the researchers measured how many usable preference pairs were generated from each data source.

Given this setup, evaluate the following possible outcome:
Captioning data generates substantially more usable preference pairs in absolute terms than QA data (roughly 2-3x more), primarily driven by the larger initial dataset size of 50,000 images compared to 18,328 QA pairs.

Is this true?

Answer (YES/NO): NO